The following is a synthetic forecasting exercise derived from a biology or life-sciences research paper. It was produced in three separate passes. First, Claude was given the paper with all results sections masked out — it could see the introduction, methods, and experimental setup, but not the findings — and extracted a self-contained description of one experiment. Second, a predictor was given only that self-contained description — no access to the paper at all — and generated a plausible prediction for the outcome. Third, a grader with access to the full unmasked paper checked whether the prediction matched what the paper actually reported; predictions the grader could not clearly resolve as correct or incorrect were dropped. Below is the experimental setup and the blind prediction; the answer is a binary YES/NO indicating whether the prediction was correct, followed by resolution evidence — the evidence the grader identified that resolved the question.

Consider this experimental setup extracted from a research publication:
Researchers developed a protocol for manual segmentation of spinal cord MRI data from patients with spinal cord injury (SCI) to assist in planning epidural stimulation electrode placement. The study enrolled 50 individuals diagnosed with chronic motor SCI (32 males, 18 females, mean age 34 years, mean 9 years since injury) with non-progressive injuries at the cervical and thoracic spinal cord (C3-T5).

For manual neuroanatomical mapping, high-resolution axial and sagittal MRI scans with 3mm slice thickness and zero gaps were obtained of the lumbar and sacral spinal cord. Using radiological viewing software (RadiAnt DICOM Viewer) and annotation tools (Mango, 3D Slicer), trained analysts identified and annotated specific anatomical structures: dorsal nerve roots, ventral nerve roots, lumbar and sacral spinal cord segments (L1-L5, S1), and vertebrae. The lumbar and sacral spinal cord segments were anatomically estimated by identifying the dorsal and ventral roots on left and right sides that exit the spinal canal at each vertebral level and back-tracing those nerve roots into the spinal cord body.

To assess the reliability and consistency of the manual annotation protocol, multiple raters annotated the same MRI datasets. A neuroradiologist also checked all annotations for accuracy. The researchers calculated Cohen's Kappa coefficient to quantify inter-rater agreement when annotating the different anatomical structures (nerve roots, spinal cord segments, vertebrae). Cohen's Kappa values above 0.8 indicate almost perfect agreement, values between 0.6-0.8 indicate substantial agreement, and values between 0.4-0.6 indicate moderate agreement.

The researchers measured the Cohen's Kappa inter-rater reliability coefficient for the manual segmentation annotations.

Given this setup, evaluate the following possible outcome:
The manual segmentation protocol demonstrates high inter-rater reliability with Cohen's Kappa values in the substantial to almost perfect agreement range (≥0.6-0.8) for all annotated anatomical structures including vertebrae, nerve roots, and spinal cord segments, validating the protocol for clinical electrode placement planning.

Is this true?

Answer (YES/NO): YES